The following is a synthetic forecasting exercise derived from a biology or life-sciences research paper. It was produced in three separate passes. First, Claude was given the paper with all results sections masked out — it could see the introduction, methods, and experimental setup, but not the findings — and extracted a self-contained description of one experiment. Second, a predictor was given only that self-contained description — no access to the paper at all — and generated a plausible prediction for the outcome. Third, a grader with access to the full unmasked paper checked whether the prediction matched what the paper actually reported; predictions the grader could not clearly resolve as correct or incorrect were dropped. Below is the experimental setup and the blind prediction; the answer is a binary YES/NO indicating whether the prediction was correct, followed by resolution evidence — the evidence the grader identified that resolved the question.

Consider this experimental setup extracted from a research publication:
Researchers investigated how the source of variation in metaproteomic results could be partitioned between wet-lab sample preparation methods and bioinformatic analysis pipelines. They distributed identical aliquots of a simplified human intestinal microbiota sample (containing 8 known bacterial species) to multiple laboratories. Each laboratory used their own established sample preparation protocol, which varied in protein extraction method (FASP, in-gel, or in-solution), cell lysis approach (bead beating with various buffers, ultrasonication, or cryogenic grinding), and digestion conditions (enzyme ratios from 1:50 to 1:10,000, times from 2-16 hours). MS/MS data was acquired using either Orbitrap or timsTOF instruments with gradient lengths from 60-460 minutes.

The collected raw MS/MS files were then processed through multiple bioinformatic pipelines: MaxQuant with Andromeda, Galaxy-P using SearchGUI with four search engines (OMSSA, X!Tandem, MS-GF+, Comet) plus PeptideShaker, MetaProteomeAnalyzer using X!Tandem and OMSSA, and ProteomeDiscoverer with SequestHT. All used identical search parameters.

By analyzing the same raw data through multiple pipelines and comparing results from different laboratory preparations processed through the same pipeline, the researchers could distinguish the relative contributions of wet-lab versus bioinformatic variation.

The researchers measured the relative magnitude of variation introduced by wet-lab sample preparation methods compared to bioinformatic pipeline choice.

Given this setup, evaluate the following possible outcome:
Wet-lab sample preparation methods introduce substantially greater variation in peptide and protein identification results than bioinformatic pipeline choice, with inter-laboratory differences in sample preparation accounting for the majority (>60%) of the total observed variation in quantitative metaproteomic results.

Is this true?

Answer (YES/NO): YES